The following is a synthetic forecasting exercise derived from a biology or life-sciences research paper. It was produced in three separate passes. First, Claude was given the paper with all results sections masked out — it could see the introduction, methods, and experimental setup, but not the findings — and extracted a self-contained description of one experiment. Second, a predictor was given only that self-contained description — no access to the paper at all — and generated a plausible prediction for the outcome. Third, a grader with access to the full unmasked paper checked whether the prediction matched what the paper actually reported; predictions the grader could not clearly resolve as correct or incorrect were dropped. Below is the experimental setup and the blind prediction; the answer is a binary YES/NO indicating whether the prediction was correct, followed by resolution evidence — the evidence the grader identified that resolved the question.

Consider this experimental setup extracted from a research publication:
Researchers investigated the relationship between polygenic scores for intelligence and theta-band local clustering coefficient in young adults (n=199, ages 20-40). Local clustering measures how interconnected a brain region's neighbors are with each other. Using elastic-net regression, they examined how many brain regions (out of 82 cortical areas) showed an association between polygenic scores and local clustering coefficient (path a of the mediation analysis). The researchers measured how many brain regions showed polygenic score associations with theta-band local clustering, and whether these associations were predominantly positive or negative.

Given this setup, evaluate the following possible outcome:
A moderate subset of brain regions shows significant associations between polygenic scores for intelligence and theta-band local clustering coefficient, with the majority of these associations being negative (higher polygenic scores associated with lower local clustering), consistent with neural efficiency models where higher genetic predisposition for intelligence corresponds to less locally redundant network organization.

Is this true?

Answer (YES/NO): NO